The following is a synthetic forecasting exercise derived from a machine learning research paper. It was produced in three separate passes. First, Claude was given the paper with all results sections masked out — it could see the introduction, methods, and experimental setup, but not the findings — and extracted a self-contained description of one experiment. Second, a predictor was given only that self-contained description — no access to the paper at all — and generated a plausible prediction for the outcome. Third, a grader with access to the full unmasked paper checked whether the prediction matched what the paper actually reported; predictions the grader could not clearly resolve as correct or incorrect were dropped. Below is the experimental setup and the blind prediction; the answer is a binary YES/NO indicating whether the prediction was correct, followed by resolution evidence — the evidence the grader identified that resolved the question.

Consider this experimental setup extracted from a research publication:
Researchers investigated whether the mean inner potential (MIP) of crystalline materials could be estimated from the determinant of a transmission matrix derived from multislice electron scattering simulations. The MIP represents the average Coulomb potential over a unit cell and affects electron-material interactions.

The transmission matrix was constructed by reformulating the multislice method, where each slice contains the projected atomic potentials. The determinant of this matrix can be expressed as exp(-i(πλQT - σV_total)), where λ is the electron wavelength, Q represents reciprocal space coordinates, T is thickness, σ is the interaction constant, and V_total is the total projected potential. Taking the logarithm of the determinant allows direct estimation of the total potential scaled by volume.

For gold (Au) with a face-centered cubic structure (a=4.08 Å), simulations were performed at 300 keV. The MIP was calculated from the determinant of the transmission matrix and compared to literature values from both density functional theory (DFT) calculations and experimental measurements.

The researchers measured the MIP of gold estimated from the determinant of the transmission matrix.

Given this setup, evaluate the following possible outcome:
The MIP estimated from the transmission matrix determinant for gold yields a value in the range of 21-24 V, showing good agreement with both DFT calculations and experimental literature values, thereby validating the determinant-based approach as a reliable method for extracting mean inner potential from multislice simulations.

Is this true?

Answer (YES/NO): NO